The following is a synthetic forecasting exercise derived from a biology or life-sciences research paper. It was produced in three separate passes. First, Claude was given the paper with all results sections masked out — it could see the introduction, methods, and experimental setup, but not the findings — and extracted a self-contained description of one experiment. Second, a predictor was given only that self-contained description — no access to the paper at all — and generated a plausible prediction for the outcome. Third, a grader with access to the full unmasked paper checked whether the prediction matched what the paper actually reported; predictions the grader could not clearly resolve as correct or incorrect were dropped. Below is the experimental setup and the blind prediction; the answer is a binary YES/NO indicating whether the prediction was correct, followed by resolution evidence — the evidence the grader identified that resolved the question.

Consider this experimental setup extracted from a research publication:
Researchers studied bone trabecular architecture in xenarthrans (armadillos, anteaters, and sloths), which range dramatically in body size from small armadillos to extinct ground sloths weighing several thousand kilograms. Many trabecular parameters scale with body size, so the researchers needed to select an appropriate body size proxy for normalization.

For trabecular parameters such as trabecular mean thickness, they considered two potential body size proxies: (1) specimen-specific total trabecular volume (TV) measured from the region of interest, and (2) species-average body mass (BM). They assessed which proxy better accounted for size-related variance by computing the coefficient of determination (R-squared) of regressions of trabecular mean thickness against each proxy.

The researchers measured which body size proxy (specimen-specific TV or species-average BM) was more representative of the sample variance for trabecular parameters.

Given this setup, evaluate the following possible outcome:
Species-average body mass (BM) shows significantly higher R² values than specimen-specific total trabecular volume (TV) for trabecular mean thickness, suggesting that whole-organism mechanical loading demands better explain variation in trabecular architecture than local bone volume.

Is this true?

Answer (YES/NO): YES